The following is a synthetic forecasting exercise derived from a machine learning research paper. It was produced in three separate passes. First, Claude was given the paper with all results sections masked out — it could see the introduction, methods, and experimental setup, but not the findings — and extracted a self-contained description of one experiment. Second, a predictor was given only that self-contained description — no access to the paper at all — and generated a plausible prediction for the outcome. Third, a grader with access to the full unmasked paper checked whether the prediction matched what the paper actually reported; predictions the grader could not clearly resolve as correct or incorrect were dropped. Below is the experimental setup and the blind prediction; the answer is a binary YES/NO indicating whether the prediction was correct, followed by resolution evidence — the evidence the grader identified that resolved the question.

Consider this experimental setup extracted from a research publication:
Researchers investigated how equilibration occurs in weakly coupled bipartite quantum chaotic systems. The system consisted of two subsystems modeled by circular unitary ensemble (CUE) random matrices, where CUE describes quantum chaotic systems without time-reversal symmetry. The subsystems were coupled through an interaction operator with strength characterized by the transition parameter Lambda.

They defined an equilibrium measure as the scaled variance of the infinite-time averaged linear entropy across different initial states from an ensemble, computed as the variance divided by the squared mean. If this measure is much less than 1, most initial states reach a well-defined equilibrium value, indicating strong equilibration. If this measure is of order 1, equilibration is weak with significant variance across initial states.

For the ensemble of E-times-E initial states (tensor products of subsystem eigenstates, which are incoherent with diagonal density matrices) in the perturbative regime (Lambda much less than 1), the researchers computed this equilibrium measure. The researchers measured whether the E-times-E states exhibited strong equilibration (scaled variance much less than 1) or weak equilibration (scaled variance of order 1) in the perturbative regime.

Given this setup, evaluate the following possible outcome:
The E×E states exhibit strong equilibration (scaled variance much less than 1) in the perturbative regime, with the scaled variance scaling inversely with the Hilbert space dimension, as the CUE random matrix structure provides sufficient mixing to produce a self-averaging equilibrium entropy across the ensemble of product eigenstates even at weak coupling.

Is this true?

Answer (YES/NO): NO